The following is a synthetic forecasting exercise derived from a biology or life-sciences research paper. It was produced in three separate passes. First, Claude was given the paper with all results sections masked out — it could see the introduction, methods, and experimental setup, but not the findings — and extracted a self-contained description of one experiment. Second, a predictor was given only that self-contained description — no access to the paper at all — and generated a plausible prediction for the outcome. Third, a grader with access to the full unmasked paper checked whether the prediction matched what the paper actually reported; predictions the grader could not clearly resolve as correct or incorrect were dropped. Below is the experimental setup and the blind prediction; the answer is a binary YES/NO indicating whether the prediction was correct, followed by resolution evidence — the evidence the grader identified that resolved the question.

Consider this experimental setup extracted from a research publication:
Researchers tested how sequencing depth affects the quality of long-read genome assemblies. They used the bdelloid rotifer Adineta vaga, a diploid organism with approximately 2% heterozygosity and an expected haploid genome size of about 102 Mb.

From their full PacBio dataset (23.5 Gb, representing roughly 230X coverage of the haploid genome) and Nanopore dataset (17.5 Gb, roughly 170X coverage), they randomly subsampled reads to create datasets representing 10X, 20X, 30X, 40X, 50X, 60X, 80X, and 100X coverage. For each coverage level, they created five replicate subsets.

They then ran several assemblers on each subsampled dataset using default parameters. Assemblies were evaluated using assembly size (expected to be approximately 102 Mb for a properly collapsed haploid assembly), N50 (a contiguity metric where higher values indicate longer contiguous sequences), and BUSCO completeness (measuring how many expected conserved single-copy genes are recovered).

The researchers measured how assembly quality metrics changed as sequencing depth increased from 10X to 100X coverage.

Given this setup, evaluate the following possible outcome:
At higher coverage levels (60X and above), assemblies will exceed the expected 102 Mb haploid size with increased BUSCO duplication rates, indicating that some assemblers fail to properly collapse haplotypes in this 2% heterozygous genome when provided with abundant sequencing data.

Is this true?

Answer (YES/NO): NO